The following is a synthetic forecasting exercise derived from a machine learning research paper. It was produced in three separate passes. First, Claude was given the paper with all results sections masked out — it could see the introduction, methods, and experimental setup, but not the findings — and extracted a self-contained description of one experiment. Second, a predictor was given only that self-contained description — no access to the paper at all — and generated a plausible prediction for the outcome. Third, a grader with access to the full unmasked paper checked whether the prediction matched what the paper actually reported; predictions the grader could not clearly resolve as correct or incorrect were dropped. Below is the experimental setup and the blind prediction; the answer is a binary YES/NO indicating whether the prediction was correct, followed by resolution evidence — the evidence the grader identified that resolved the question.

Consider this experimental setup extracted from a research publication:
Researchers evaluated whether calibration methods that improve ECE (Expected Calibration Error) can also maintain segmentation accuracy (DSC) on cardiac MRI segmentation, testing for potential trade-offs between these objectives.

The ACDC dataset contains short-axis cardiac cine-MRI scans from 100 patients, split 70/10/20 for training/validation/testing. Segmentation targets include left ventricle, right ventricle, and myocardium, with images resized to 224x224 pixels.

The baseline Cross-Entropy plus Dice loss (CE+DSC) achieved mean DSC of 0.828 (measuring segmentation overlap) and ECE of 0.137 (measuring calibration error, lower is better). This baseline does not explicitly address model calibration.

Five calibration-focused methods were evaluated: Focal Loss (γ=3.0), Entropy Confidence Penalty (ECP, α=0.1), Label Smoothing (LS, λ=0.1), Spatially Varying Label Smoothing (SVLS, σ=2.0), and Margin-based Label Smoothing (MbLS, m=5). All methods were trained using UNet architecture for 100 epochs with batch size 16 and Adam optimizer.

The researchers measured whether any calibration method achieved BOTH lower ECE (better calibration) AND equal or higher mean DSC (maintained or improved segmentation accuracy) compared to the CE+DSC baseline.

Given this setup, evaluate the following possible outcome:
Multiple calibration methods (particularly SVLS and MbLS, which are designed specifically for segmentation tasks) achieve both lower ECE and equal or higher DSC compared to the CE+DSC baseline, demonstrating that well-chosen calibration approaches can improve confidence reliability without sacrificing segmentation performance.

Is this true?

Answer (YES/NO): NO